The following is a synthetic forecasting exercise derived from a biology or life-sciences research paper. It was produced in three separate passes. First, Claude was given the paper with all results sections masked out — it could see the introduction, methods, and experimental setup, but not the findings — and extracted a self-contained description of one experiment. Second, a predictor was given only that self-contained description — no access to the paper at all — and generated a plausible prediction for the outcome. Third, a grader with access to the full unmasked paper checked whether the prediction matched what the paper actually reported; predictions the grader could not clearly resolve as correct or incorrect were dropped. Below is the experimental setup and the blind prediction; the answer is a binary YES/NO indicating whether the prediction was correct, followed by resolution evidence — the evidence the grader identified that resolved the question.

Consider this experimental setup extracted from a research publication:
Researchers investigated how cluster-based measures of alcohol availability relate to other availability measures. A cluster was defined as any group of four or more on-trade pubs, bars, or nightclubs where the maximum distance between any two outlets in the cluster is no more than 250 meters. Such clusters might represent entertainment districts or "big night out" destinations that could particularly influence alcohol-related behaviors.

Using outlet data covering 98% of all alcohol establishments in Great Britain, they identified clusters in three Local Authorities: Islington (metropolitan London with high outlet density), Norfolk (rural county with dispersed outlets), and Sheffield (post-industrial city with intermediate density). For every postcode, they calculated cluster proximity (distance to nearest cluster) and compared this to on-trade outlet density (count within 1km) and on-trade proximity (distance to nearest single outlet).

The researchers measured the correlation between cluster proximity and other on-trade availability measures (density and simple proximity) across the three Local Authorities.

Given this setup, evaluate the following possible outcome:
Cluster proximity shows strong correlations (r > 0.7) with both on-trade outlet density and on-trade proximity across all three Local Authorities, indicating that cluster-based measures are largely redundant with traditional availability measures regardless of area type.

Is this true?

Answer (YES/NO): NO